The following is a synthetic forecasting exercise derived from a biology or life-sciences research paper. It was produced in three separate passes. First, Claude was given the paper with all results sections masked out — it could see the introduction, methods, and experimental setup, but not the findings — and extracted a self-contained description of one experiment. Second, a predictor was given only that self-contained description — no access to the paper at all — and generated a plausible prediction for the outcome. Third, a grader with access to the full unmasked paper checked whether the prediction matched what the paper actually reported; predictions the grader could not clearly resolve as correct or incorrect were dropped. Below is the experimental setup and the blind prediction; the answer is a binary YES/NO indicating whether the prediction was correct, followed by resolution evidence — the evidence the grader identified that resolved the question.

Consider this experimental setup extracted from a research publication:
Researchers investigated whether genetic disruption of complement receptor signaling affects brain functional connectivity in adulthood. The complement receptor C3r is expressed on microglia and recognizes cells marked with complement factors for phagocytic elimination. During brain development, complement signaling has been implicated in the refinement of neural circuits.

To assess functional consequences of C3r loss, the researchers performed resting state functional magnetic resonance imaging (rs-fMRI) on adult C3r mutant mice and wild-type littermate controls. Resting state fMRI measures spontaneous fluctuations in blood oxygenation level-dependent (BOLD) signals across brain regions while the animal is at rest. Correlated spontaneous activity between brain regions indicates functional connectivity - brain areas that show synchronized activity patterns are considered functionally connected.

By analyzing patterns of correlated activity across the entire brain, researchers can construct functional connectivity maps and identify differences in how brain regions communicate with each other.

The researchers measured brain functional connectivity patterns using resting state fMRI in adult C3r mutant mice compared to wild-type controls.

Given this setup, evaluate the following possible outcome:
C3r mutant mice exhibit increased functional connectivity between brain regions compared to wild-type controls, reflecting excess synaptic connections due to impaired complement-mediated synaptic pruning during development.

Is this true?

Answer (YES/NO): NO